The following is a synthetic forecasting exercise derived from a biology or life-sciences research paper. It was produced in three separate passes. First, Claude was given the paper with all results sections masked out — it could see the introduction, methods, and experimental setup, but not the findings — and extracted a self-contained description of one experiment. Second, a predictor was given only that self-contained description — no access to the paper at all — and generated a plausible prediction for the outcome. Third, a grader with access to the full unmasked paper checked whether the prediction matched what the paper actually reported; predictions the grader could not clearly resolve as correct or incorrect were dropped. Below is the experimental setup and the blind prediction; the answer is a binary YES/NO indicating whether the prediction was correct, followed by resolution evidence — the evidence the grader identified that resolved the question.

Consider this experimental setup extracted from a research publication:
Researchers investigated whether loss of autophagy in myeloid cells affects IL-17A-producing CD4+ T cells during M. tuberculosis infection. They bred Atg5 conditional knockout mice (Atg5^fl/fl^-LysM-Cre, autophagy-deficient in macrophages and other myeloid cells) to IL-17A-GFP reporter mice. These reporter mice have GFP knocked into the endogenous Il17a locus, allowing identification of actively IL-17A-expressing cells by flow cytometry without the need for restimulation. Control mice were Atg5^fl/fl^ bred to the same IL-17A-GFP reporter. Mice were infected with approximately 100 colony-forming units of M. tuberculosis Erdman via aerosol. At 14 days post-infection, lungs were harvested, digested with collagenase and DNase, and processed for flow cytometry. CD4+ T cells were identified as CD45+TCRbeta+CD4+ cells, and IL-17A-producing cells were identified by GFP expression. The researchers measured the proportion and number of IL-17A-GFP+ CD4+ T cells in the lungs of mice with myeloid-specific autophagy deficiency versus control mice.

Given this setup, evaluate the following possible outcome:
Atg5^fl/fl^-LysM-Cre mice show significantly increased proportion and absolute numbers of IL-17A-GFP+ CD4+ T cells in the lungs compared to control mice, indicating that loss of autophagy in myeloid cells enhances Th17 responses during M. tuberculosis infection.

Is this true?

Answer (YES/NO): YES